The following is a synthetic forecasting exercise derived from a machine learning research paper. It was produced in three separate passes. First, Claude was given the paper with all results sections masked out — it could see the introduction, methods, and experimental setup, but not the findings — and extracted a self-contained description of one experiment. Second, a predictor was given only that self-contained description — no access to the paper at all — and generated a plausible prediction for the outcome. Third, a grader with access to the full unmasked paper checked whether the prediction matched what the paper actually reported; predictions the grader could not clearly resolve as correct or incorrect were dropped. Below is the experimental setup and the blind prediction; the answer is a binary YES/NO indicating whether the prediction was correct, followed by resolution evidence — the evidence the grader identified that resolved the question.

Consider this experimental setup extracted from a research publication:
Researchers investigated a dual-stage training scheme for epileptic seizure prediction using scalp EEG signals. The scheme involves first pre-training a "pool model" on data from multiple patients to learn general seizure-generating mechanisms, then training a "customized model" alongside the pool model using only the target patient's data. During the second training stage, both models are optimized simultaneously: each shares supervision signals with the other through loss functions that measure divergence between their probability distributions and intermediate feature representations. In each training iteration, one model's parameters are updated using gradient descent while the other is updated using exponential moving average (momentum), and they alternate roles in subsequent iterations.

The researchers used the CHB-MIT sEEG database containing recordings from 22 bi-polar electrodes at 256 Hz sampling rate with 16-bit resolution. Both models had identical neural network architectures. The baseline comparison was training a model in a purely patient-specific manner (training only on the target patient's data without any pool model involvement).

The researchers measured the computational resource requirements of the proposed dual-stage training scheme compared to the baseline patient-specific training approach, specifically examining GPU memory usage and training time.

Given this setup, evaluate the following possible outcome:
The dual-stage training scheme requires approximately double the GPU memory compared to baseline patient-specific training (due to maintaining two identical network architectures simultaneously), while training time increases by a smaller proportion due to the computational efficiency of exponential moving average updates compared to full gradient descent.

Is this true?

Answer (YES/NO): NO